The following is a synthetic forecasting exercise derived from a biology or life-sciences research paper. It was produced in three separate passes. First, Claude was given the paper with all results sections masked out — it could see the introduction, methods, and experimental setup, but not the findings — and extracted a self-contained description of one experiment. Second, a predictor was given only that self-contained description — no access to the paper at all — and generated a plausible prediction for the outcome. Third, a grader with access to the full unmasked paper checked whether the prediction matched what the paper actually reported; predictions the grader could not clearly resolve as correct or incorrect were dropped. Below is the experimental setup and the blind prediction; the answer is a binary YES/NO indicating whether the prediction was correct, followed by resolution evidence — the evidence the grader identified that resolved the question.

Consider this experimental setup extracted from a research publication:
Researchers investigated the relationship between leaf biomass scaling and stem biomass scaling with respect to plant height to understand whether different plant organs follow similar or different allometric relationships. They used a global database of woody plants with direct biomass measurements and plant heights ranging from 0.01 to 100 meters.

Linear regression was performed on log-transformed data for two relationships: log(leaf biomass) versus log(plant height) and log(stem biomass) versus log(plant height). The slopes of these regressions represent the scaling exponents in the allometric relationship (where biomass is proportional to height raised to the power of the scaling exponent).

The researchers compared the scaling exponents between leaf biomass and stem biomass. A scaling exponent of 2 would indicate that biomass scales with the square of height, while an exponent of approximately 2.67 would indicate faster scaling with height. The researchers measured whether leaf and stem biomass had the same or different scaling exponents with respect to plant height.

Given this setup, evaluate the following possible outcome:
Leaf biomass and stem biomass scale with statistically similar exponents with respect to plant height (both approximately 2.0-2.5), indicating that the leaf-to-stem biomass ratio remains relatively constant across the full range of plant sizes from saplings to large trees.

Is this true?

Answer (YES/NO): NO